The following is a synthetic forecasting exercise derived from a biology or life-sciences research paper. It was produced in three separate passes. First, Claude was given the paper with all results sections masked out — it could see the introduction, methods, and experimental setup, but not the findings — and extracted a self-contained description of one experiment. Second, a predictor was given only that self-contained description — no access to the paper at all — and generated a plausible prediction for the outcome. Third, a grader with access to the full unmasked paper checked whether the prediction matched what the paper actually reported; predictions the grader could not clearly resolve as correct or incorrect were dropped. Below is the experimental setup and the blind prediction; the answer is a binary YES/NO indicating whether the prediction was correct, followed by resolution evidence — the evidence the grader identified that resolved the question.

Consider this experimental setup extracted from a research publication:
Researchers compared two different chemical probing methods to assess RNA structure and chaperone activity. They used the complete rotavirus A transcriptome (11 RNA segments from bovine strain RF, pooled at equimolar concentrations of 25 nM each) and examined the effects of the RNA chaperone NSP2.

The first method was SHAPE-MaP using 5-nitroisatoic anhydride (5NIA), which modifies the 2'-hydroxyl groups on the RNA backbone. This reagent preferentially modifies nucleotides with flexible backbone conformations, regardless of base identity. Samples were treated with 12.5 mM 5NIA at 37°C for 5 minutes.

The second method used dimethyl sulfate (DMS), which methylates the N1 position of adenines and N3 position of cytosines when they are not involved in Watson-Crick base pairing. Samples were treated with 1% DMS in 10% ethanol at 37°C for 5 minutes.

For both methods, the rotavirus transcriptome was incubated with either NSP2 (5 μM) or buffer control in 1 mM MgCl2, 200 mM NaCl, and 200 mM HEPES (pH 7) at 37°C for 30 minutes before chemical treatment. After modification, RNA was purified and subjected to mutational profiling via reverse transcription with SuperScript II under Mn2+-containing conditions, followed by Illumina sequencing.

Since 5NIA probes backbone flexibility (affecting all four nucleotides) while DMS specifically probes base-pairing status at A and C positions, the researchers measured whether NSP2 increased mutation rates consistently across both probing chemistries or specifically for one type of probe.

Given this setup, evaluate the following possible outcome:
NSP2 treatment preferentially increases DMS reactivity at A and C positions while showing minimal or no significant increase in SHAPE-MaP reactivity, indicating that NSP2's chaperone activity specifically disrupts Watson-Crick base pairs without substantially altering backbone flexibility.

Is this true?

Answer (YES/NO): NO